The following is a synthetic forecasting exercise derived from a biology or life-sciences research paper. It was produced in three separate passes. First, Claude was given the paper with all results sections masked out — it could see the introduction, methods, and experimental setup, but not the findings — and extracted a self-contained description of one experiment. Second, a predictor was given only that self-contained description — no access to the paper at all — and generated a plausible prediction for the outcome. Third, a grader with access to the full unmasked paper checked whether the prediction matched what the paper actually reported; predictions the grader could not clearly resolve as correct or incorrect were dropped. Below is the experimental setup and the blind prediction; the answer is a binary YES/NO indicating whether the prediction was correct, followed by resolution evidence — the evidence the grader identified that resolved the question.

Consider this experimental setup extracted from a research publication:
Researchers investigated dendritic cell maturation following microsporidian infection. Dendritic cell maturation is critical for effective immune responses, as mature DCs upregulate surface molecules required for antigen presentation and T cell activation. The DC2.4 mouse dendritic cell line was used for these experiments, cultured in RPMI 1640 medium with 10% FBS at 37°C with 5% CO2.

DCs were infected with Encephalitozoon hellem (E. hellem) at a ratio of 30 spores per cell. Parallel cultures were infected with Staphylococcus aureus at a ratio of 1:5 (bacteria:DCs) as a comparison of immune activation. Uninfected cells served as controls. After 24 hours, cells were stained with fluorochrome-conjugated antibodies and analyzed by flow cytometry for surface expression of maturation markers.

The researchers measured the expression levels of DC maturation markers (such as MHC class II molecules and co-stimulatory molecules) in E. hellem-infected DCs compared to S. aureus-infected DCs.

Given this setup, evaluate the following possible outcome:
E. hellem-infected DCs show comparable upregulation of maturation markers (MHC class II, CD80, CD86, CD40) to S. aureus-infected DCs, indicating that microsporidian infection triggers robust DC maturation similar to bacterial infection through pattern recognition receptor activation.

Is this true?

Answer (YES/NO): NO